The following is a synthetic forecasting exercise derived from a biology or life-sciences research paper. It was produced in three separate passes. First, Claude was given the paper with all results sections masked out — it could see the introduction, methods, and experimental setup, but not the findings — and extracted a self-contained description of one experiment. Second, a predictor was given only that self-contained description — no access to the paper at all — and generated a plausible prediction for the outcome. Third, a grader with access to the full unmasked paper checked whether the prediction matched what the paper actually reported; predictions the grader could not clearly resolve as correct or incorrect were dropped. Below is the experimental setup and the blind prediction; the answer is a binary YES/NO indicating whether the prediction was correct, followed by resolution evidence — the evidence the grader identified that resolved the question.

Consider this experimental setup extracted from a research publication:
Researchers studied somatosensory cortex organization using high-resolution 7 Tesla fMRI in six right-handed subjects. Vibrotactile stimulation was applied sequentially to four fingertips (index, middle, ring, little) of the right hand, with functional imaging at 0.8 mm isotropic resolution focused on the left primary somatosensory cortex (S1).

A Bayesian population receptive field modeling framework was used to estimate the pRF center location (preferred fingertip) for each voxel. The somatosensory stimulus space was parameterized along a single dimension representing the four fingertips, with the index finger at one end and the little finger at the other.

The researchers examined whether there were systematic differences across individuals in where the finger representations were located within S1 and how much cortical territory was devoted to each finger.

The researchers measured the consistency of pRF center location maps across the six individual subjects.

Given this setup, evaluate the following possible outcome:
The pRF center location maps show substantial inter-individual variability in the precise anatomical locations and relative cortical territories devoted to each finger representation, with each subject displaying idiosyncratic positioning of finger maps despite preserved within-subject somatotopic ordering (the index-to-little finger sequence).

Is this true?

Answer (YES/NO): NO